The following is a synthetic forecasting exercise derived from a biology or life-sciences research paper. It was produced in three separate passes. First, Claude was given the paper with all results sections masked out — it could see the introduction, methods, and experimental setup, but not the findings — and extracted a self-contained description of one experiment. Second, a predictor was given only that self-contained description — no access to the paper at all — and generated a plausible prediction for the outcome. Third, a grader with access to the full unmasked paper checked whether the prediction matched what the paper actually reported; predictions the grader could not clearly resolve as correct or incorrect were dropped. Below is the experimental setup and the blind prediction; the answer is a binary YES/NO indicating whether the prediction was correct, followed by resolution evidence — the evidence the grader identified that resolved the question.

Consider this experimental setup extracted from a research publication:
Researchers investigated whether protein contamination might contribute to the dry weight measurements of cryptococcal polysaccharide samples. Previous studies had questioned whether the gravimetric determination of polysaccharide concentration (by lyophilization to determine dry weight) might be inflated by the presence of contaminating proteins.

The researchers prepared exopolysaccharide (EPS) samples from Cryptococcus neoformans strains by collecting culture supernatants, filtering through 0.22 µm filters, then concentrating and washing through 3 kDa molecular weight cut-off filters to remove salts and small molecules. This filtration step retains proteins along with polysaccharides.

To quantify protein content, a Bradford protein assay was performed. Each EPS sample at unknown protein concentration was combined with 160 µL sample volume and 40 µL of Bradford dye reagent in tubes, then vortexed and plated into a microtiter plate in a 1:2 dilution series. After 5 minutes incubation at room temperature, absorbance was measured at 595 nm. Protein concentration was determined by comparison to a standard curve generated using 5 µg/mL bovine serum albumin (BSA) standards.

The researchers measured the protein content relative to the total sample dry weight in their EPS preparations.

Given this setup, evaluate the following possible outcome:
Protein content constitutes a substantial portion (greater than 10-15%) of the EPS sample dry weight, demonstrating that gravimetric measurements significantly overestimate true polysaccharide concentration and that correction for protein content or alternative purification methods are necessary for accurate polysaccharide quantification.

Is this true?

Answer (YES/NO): NO